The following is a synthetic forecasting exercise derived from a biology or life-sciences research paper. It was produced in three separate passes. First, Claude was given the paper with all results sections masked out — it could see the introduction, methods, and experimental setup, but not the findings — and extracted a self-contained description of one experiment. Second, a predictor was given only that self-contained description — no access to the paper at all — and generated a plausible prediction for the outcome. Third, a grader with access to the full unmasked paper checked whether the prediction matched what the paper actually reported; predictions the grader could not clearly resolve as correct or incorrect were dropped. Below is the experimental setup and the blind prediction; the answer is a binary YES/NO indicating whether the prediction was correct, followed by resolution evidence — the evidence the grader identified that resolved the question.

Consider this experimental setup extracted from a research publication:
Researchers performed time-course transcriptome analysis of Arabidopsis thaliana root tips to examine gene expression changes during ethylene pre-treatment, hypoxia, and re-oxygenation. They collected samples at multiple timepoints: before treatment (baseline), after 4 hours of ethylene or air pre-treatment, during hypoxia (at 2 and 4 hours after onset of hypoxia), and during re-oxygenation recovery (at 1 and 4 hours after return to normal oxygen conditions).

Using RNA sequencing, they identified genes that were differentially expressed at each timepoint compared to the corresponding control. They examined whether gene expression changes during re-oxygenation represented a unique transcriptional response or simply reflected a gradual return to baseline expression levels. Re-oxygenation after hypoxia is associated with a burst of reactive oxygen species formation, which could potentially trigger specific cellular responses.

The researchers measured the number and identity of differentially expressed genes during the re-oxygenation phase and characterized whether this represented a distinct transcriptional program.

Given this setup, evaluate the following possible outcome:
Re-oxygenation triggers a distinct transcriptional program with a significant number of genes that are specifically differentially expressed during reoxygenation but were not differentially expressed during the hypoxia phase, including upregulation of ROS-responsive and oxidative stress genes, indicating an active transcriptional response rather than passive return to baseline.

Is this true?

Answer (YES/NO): NO